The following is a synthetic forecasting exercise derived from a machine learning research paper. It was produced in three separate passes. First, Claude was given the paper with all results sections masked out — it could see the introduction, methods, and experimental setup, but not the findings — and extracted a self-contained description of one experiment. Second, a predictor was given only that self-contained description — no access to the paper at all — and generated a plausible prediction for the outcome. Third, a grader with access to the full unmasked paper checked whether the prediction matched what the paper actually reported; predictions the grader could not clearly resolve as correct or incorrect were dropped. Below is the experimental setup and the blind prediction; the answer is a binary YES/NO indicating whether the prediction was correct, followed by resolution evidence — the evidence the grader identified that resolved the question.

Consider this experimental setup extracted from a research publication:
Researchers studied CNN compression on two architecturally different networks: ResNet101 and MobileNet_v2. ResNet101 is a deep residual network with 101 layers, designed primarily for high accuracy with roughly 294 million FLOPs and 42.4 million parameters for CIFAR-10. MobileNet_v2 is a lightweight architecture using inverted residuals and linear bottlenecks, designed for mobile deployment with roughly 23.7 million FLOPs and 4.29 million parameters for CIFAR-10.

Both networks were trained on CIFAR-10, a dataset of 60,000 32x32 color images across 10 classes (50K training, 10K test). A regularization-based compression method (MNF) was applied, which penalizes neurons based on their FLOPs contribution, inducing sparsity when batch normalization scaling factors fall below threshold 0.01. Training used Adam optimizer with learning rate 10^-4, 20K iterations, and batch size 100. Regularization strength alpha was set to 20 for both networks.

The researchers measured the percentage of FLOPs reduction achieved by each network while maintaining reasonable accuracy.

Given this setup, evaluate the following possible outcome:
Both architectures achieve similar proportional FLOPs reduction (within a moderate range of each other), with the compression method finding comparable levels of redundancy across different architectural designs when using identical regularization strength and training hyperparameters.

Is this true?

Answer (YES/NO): NO